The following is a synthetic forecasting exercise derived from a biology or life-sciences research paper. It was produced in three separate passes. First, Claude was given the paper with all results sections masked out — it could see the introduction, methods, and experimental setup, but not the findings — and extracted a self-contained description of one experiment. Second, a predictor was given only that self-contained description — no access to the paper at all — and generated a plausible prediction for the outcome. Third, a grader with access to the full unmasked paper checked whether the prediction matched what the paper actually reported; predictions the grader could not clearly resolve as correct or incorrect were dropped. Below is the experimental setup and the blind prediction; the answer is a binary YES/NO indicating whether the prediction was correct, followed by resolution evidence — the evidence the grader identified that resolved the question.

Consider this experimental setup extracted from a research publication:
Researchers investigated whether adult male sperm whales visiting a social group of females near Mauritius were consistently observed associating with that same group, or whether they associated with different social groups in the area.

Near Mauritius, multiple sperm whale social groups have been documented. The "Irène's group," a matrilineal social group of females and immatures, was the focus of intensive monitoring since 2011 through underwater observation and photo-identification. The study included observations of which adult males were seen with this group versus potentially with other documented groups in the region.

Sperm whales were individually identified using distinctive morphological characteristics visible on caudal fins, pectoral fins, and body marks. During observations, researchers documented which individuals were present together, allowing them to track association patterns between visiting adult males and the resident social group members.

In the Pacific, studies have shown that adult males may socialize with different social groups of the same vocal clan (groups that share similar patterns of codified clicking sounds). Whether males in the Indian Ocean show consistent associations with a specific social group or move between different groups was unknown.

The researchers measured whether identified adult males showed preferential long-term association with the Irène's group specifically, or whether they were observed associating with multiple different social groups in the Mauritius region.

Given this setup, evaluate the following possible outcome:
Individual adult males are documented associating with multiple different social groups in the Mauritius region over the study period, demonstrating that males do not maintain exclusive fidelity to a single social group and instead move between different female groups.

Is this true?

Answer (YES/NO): NO